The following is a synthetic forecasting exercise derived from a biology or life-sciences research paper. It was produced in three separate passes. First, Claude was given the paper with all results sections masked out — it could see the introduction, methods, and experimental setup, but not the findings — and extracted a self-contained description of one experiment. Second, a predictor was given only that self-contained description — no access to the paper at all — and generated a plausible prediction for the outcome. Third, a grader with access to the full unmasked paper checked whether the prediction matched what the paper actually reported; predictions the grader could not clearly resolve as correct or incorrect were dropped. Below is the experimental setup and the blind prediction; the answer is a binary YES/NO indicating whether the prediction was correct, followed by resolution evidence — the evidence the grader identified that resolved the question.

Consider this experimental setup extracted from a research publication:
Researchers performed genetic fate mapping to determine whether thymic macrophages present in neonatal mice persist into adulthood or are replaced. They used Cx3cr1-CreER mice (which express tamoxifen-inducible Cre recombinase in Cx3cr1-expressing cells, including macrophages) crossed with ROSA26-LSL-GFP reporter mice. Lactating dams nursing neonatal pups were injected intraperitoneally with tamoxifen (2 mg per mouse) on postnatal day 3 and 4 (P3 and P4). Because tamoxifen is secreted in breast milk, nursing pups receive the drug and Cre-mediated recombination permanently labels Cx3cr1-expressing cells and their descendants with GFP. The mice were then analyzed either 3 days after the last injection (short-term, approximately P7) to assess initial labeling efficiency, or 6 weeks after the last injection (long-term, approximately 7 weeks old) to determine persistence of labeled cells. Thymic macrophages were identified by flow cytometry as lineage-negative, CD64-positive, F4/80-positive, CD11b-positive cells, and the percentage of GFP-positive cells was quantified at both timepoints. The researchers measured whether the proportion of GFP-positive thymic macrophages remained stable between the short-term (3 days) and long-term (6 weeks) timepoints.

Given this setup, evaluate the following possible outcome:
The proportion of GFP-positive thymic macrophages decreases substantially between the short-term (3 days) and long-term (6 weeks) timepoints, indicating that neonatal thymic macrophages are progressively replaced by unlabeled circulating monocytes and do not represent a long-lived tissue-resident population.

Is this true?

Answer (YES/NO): NO